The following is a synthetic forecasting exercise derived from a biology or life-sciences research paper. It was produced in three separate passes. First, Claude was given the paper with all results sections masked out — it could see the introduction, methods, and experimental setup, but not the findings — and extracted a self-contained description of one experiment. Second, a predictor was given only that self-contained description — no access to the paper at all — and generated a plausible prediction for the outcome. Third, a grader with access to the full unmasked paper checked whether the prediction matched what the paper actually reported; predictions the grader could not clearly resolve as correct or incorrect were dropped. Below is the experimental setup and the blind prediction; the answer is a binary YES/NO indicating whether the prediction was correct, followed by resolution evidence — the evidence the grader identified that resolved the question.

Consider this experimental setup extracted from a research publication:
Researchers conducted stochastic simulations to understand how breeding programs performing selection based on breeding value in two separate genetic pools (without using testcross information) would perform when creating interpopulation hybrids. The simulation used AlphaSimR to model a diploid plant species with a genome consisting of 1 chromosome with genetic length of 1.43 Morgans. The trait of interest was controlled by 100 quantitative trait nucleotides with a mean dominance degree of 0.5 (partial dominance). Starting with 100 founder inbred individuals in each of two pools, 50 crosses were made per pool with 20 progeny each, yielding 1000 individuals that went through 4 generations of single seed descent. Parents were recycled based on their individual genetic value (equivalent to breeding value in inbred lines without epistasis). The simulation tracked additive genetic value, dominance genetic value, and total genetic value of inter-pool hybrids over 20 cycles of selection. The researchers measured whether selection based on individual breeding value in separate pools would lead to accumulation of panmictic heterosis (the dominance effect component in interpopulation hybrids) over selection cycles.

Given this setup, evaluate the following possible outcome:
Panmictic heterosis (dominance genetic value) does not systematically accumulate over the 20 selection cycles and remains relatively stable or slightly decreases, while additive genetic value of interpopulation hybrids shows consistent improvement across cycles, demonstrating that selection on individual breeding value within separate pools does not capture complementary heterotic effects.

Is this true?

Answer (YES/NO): YES